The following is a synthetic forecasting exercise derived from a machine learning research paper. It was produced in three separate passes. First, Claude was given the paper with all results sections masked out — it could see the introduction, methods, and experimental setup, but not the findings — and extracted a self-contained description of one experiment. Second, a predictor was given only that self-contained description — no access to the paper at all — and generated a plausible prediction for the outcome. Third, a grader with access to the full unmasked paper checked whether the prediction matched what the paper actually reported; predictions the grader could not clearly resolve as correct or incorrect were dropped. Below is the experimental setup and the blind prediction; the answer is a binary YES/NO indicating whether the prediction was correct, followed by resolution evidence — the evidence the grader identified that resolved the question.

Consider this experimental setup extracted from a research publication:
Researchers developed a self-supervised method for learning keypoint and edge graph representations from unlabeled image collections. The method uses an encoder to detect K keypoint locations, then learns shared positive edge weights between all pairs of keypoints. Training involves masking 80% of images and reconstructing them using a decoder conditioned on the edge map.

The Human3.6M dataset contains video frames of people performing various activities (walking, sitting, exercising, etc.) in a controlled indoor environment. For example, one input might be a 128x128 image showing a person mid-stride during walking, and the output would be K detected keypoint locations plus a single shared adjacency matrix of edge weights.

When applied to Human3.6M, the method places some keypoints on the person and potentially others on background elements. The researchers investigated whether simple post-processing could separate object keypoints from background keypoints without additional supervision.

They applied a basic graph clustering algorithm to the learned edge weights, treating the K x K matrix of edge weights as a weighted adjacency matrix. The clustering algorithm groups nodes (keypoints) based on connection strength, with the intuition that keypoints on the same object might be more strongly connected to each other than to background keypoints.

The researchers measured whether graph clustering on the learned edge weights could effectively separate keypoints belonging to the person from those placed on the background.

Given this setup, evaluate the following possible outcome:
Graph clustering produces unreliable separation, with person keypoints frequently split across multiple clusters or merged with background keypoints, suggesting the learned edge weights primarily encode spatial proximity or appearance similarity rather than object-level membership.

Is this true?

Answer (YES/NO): NO